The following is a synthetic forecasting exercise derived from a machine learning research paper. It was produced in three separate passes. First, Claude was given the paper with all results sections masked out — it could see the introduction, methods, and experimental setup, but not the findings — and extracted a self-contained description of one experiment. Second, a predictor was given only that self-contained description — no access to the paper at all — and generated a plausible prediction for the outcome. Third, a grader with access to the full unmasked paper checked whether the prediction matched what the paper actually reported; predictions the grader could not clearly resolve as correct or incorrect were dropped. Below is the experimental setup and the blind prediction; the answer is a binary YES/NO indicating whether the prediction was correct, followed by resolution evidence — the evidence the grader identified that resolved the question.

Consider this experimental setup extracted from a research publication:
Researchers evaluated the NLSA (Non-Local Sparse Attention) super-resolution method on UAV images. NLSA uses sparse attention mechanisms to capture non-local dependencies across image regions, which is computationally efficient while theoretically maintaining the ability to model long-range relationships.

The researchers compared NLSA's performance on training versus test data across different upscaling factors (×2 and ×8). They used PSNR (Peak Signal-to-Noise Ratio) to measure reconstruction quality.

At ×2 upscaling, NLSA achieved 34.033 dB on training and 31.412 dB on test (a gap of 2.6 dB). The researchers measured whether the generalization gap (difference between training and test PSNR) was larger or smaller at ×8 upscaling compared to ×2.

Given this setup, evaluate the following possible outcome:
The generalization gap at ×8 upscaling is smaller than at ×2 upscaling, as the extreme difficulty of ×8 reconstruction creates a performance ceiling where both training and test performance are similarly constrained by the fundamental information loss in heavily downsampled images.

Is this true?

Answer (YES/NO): NO